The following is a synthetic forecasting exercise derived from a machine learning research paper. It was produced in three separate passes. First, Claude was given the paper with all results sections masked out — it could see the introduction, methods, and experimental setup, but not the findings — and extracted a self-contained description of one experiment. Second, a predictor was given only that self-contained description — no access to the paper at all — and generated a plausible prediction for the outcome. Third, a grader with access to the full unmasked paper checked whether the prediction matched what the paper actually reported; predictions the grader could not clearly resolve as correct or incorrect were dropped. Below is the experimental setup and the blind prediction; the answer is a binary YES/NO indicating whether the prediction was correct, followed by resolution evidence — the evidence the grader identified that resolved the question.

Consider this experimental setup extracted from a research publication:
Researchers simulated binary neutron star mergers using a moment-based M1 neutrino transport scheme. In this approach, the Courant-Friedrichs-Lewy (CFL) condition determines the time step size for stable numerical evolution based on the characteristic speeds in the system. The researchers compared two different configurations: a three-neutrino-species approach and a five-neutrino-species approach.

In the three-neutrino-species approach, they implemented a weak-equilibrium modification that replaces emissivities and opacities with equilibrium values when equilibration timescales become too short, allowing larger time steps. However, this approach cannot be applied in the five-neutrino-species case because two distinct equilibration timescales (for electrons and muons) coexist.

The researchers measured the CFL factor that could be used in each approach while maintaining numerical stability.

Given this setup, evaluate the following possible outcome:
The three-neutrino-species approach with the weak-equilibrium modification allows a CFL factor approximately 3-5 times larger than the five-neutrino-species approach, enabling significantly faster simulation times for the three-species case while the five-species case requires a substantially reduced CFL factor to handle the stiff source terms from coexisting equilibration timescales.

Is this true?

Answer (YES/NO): NO